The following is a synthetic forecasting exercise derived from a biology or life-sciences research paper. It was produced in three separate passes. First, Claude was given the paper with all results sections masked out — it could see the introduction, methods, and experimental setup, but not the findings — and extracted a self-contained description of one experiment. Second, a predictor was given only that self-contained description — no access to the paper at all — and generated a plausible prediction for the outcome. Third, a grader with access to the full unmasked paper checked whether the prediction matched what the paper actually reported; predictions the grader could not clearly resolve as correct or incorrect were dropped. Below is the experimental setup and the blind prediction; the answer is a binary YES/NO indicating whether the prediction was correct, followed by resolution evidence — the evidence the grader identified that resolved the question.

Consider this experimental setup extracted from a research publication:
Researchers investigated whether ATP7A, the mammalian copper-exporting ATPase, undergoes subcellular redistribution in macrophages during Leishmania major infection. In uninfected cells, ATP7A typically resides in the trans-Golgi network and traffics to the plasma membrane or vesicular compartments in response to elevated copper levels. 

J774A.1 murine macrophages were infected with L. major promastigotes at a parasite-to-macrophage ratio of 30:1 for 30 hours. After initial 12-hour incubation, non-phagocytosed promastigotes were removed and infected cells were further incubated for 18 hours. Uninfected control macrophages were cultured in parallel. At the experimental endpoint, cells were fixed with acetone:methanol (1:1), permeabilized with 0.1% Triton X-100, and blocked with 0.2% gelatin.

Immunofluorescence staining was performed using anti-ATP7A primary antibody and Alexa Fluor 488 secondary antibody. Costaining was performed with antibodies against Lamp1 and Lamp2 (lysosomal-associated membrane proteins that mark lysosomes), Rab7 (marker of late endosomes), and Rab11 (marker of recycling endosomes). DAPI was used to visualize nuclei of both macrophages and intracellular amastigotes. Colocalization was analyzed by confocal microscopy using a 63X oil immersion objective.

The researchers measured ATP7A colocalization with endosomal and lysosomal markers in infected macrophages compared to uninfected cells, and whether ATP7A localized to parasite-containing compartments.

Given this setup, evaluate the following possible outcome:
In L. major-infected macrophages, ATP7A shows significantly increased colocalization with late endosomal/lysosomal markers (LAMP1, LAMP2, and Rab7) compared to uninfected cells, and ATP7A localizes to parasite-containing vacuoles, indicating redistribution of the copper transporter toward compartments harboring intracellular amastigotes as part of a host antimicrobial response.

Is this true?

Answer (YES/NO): YES